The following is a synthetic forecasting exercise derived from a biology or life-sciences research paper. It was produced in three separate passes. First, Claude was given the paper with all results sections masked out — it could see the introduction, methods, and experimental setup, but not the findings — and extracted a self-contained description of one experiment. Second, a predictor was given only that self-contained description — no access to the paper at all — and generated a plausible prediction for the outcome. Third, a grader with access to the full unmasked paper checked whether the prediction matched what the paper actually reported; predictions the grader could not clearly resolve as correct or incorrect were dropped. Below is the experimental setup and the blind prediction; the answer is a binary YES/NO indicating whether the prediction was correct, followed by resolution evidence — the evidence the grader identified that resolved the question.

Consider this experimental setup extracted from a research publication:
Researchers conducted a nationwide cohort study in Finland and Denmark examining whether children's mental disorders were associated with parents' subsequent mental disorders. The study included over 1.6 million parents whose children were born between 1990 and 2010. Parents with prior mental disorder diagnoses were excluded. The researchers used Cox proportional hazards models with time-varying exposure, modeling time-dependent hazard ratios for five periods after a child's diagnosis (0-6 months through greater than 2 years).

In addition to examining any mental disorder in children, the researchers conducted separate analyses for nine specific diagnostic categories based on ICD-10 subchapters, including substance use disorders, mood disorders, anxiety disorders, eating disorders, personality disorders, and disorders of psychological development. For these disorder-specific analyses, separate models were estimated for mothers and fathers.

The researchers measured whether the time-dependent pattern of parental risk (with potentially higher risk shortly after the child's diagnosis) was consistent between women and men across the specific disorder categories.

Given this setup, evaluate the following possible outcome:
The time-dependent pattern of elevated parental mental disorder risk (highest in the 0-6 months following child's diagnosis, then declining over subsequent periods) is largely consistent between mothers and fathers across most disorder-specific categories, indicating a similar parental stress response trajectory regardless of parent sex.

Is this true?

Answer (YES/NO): NO